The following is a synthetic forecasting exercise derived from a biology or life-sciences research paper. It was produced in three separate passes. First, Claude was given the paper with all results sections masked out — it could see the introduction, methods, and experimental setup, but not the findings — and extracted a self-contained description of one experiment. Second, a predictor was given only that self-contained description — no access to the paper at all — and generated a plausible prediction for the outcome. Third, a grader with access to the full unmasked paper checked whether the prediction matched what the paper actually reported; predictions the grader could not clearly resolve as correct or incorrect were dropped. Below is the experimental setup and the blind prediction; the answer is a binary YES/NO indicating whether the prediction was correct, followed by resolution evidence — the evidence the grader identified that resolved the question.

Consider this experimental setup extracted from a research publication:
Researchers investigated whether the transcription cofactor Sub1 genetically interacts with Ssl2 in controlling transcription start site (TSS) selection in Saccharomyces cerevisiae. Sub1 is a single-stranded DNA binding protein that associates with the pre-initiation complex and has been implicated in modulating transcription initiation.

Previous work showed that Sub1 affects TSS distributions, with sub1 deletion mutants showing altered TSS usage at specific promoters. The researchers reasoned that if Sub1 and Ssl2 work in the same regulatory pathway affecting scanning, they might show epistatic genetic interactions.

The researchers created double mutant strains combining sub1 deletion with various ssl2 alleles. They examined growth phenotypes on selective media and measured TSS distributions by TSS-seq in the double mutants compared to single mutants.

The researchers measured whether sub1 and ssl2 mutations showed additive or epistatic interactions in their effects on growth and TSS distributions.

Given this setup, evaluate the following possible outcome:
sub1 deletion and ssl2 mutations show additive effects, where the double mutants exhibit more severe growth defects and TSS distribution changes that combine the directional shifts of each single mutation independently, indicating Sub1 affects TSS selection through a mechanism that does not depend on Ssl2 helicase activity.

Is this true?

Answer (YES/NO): NO